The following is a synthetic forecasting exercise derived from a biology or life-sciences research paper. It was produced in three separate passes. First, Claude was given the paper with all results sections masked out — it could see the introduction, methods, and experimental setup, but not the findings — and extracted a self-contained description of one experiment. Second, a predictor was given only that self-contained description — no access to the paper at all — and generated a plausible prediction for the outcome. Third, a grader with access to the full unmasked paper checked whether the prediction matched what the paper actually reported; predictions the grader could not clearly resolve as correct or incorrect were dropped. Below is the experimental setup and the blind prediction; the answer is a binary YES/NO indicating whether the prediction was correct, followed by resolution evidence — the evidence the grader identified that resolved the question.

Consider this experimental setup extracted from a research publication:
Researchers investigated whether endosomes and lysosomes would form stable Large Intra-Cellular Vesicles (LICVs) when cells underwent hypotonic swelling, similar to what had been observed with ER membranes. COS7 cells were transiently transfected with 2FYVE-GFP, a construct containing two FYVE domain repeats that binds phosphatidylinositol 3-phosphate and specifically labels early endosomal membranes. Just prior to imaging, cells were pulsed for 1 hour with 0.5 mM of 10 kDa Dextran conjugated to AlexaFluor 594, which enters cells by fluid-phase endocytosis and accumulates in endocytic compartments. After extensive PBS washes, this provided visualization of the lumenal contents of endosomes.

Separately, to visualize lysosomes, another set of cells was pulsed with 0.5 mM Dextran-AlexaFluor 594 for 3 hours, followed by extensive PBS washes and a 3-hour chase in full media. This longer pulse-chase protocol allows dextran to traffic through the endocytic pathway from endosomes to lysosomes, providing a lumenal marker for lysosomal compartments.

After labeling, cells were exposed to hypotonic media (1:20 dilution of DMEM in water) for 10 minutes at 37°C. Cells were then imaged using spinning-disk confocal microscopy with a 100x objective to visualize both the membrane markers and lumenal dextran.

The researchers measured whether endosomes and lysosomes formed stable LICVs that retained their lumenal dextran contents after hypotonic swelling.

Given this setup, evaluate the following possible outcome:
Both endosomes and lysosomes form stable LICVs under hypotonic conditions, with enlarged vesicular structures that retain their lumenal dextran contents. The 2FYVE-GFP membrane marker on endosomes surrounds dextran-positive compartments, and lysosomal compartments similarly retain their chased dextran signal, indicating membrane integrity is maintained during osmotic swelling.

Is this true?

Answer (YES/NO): YES